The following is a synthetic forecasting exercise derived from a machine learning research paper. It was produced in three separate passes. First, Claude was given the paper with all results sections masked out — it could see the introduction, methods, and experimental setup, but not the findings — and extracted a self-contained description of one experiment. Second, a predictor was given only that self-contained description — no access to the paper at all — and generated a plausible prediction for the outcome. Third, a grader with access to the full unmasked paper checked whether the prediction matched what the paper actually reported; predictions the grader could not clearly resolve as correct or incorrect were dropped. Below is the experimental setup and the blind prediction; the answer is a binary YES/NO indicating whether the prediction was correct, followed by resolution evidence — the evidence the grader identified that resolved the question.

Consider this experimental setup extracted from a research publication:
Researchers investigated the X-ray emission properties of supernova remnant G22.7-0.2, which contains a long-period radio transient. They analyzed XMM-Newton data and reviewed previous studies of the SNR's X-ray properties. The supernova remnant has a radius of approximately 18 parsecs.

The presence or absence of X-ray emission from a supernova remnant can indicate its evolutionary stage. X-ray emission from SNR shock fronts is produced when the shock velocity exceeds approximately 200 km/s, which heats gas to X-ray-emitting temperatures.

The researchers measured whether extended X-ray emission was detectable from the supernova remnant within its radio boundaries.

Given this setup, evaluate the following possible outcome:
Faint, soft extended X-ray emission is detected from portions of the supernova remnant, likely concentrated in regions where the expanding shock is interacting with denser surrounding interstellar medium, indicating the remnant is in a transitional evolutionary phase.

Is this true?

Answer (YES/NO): NO